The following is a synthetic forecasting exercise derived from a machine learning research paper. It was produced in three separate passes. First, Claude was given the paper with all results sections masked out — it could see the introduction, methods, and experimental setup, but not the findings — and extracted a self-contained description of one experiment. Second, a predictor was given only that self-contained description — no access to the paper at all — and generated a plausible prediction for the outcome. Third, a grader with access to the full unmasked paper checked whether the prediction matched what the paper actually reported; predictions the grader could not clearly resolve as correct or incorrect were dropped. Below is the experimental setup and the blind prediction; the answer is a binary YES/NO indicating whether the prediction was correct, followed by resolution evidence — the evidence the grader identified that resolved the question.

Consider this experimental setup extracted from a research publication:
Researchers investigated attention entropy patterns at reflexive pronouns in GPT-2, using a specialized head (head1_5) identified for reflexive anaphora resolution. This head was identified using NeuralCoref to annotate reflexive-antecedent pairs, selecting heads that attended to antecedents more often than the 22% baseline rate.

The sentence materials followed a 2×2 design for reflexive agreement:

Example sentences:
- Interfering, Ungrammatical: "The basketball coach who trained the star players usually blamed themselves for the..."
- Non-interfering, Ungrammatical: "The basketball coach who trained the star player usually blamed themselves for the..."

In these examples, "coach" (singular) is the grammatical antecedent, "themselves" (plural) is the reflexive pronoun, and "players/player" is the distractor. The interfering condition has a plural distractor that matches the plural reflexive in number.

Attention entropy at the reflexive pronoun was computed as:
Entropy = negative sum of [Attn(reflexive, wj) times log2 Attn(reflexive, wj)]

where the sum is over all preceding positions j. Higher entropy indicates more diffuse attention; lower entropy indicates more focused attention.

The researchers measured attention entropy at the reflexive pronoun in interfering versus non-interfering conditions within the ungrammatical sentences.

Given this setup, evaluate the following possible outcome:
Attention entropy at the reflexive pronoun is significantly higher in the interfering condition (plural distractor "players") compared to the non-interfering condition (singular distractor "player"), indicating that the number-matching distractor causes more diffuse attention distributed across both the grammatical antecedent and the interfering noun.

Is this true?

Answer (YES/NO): NO